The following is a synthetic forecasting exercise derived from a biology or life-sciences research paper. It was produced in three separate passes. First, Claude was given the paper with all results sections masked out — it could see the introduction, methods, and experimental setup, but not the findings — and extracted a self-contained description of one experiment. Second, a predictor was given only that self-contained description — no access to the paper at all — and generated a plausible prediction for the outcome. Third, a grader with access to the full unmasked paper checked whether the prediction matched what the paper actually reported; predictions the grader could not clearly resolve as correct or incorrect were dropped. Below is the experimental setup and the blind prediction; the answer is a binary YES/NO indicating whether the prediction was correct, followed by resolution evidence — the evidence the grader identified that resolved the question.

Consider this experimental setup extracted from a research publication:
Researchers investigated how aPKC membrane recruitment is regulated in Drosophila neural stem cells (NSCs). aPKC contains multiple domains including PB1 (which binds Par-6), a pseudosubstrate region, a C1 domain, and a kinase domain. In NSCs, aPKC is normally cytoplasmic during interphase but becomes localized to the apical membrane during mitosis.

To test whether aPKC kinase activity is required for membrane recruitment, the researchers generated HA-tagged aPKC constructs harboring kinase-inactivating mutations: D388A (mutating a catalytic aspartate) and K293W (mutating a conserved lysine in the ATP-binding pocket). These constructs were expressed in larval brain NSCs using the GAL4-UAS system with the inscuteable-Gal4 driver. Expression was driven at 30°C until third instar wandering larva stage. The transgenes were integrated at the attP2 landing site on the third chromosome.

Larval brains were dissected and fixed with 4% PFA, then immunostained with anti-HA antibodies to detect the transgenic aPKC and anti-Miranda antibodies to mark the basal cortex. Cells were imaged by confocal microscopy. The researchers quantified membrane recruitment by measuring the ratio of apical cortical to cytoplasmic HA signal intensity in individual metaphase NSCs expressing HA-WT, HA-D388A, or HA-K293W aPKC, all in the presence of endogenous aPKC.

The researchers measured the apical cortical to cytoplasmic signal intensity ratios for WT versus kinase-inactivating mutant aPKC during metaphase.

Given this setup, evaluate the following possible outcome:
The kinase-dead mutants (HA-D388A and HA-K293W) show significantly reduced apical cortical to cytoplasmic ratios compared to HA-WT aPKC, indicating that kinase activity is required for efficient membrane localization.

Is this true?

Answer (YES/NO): NO